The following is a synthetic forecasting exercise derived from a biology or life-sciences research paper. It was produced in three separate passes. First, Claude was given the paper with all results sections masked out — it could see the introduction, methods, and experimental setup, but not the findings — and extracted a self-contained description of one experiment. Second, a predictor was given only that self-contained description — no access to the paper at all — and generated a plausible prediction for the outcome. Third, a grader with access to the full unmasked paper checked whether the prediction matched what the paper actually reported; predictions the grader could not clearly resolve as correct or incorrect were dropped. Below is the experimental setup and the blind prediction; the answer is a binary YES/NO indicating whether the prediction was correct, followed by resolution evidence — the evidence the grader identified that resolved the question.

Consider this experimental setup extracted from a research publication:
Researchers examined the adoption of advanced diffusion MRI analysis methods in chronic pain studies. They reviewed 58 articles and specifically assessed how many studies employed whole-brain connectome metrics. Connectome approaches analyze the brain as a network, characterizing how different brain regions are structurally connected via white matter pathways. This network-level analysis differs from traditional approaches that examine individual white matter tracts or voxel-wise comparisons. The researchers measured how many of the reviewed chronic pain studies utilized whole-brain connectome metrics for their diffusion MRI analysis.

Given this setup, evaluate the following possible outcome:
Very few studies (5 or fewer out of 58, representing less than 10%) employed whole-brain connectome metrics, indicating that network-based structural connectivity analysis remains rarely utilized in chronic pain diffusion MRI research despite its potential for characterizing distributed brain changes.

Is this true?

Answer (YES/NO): YES